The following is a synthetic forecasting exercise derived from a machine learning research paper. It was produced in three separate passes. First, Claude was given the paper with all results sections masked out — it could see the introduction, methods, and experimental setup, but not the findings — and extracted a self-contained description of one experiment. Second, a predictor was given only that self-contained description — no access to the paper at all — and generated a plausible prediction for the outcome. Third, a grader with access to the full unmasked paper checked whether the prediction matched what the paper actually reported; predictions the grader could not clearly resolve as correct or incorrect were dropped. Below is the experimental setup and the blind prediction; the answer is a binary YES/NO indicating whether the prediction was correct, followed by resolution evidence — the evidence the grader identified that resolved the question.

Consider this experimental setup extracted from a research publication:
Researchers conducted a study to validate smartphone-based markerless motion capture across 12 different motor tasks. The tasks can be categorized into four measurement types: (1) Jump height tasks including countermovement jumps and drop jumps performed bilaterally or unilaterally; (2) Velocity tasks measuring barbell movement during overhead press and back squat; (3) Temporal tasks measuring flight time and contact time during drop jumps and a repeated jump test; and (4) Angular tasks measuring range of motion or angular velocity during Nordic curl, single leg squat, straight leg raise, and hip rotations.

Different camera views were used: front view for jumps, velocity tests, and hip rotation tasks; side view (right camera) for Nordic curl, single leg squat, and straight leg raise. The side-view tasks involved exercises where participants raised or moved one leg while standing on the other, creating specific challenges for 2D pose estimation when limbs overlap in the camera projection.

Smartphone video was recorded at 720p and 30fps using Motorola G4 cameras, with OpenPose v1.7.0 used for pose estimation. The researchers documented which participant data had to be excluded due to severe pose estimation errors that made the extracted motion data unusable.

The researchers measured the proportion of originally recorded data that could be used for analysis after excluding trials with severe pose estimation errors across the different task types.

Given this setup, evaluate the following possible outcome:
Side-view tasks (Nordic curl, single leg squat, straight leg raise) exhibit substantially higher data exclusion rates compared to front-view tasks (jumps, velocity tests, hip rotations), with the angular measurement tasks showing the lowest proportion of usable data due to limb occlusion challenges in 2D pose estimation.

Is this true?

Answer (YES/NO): NO